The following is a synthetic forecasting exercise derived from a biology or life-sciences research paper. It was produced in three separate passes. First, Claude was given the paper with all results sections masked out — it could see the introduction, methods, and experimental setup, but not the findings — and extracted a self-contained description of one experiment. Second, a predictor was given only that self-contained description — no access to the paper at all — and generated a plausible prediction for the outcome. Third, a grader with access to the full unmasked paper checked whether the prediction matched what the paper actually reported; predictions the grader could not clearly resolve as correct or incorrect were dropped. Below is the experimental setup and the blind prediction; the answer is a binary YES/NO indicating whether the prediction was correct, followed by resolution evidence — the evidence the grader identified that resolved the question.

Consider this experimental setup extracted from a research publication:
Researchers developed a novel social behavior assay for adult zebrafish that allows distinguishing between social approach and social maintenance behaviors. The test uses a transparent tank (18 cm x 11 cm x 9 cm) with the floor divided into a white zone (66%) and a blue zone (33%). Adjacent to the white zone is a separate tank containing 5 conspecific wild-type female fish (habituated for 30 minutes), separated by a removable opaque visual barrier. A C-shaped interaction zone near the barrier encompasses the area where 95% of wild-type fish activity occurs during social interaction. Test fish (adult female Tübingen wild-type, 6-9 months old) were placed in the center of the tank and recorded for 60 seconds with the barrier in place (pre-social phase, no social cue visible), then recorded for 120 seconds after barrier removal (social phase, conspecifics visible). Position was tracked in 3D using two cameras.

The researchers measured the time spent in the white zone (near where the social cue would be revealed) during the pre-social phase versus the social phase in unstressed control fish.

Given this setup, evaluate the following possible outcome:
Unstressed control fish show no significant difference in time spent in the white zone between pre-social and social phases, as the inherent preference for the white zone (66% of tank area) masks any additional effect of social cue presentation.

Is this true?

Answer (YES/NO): NO